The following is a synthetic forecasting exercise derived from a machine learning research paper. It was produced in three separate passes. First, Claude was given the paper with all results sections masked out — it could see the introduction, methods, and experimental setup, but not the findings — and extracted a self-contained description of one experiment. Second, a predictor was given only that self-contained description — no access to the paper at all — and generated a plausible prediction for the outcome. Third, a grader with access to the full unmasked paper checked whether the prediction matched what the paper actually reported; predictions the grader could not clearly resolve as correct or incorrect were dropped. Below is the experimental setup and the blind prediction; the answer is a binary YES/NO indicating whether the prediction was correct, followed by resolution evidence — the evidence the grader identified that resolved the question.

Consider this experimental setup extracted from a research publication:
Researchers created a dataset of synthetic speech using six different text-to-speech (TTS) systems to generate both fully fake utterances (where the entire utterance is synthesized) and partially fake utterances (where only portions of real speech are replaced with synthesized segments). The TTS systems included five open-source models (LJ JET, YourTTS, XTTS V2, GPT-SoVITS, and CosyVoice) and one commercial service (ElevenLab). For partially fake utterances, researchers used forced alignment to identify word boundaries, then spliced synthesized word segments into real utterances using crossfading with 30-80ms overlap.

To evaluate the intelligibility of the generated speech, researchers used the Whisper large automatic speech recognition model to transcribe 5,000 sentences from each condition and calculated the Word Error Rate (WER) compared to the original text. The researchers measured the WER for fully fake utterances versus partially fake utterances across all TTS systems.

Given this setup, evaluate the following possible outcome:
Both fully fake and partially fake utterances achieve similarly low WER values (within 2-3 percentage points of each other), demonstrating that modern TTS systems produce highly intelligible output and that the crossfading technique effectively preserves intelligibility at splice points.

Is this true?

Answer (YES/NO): NO